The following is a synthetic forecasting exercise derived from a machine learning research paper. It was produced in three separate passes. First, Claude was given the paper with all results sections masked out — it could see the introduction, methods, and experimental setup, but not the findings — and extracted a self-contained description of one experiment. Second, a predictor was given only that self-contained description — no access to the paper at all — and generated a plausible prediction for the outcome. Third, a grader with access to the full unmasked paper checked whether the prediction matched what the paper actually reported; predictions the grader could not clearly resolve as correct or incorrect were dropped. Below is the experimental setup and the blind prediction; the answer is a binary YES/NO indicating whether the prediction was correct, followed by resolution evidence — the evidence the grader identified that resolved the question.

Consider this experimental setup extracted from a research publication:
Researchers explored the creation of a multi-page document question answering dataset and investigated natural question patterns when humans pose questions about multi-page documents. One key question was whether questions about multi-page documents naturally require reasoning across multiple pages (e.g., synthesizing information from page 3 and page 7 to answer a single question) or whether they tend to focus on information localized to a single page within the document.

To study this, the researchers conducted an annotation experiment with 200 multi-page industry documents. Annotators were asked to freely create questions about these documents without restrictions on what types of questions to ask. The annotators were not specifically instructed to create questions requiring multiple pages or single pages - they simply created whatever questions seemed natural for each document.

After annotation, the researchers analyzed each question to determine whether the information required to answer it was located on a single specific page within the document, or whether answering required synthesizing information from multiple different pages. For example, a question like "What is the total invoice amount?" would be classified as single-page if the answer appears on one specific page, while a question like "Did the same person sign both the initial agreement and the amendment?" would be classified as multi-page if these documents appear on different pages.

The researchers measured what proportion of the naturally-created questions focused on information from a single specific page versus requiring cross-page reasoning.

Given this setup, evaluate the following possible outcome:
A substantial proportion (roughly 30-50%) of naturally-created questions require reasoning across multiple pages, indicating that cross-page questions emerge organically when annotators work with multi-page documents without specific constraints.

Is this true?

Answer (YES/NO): NO